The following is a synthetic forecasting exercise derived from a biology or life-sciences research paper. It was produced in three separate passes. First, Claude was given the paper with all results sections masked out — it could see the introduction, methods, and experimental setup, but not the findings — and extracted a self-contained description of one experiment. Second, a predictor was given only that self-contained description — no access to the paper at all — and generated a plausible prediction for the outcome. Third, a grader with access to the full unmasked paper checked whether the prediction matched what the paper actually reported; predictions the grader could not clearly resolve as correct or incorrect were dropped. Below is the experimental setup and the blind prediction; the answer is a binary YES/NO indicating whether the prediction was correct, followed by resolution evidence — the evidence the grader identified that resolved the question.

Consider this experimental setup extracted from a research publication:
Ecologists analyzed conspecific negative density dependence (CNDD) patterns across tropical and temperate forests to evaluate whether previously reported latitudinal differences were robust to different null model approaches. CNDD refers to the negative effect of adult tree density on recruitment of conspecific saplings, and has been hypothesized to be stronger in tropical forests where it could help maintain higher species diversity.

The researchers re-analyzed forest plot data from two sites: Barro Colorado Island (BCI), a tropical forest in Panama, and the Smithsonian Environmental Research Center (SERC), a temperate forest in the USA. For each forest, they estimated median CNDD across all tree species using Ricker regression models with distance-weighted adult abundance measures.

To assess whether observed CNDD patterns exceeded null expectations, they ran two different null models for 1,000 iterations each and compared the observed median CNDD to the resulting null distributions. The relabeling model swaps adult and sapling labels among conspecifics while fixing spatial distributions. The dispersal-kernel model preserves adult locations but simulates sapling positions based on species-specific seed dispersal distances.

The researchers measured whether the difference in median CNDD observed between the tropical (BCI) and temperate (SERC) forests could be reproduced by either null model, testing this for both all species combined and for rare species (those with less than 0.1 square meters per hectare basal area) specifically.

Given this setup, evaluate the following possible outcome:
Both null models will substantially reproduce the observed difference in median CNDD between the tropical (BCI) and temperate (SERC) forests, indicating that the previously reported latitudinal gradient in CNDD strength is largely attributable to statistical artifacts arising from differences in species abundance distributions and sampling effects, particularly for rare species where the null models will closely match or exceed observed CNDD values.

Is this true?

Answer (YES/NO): NO